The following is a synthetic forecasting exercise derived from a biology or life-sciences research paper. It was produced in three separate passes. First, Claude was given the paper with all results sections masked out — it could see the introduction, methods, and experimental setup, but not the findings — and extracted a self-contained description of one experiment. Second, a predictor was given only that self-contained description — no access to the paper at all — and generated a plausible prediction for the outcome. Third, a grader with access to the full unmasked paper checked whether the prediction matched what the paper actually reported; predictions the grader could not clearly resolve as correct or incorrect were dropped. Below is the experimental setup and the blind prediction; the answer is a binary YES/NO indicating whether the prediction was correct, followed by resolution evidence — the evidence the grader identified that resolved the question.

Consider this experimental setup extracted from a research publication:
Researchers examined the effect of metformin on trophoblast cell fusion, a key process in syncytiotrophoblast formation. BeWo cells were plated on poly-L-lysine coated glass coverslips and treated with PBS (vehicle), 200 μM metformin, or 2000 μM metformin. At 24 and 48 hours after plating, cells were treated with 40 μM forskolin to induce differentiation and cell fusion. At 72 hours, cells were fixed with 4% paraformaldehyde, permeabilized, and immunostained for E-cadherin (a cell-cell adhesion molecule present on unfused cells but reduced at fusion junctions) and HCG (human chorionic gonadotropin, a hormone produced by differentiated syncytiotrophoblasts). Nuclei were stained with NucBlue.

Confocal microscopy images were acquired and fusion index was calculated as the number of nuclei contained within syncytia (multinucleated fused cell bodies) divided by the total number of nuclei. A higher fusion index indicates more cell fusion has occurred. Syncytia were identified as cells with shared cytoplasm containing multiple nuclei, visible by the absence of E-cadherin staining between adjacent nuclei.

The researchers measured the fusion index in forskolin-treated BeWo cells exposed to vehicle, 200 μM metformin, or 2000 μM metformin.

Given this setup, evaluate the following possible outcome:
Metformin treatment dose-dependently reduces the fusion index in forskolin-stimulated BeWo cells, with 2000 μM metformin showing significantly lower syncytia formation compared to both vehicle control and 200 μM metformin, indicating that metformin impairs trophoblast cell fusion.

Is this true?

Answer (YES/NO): NO